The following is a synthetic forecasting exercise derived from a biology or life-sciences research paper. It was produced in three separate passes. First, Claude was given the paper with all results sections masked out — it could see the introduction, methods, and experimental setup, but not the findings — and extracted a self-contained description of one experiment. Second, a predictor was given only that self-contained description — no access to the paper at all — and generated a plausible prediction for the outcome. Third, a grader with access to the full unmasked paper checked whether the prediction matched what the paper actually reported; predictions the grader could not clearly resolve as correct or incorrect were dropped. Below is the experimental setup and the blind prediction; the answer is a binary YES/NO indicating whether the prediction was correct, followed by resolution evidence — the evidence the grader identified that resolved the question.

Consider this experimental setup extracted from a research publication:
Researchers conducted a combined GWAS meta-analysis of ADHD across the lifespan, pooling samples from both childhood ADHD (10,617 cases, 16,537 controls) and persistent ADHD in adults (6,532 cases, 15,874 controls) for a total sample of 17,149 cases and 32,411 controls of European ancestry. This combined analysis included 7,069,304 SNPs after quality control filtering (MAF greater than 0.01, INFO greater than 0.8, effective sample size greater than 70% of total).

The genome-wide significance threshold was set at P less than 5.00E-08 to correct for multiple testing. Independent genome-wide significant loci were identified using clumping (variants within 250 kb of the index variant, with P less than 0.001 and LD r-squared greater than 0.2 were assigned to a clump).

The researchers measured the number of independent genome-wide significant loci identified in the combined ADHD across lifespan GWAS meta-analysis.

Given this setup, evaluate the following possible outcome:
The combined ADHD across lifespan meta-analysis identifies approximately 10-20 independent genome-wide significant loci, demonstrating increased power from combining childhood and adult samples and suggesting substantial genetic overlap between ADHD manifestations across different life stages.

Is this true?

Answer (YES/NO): NO